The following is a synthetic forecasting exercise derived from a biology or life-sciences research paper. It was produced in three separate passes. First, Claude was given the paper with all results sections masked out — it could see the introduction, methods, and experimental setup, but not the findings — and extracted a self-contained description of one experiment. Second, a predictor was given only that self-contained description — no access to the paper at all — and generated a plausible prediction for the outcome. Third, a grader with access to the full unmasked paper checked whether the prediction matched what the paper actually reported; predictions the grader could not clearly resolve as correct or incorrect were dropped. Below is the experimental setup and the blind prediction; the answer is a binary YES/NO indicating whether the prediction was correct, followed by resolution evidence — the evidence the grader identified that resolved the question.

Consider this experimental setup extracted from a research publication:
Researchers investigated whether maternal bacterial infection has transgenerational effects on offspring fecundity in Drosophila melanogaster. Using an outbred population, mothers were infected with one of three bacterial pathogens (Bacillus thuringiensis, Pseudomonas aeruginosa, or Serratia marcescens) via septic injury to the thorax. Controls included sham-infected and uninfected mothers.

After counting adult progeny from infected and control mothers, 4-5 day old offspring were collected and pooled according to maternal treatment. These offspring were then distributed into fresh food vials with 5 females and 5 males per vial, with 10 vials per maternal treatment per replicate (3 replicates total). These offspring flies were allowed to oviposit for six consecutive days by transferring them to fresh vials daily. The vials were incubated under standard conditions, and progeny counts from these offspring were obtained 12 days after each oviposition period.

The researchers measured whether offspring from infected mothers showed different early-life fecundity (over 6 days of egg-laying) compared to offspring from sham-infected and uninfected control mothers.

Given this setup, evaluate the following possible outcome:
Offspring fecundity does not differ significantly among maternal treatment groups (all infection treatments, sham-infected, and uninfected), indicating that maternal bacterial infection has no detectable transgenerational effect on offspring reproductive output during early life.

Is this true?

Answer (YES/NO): NO